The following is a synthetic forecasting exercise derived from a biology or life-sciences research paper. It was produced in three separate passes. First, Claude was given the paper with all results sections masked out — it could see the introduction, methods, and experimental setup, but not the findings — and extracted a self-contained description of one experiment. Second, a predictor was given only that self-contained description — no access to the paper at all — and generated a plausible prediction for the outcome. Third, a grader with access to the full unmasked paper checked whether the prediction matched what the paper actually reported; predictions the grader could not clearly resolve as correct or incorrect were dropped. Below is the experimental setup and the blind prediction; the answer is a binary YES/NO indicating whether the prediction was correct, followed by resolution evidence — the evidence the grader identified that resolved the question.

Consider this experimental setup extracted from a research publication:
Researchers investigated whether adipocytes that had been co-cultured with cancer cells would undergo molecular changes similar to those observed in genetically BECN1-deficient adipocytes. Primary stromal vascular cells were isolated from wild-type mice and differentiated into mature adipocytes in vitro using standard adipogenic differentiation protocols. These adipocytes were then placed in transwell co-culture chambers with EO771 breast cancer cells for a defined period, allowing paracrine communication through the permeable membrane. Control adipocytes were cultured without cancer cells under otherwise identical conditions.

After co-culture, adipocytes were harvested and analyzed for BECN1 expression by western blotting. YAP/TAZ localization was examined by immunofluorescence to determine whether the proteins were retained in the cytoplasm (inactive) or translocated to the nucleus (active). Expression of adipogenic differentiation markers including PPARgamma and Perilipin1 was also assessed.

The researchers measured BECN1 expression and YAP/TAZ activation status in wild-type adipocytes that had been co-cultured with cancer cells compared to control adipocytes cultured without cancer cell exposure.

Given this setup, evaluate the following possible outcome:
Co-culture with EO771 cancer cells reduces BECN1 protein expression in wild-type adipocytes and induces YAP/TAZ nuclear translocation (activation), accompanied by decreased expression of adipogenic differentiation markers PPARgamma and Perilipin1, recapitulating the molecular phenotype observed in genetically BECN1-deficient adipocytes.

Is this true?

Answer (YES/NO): YES